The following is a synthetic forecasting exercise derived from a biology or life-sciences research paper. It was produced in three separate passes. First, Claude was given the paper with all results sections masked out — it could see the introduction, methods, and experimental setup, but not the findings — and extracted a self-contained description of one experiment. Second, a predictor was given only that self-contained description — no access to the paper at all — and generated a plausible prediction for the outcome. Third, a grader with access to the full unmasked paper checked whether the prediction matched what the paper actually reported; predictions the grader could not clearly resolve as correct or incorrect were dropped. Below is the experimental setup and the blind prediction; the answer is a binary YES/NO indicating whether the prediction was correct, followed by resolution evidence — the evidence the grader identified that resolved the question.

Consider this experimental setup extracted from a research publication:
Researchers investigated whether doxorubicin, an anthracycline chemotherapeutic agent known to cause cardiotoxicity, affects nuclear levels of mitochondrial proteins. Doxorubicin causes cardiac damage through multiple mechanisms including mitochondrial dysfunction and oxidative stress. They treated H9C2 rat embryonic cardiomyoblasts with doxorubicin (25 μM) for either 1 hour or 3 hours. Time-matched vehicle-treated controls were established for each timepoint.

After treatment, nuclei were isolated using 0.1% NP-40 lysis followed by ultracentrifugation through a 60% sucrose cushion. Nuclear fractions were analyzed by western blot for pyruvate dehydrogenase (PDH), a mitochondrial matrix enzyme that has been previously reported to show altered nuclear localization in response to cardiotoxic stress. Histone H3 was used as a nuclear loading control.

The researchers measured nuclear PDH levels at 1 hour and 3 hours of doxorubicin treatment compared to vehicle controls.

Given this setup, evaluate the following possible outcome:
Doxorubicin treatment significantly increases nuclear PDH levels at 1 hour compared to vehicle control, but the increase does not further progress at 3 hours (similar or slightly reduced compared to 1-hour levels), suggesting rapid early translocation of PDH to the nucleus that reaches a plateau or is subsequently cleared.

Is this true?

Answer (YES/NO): NO